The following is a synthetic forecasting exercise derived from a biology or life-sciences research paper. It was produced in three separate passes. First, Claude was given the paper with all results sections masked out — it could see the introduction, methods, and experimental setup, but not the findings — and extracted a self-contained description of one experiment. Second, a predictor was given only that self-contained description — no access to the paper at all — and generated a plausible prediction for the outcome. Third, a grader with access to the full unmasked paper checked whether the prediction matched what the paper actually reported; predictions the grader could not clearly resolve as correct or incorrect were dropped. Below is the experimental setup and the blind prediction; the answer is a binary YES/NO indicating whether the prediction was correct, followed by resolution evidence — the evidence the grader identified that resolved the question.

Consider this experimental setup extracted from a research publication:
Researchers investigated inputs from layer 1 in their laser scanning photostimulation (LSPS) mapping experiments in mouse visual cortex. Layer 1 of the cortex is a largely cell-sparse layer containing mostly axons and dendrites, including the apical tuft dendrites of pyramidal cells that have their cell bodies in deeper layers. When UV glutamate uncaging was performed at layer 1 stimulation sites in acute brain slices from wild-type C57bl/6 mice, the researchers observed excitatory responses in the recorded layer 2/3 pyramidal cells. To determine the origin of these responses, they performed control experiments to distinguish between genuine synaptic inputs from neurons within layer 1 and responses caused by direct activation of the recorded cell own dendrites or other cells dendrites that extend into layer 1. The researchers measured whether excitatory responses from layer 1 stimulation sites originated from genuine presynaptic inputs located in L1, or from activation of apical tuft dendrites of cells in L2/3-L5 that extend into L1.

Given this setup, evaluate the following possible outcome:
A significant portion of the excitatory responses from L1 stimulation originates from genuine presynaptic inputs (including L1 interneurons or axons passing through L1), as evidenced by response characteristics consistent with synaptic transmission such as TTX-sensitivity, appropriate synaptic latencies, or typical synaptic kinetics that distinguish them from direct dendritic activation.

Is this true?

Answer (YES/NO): NO